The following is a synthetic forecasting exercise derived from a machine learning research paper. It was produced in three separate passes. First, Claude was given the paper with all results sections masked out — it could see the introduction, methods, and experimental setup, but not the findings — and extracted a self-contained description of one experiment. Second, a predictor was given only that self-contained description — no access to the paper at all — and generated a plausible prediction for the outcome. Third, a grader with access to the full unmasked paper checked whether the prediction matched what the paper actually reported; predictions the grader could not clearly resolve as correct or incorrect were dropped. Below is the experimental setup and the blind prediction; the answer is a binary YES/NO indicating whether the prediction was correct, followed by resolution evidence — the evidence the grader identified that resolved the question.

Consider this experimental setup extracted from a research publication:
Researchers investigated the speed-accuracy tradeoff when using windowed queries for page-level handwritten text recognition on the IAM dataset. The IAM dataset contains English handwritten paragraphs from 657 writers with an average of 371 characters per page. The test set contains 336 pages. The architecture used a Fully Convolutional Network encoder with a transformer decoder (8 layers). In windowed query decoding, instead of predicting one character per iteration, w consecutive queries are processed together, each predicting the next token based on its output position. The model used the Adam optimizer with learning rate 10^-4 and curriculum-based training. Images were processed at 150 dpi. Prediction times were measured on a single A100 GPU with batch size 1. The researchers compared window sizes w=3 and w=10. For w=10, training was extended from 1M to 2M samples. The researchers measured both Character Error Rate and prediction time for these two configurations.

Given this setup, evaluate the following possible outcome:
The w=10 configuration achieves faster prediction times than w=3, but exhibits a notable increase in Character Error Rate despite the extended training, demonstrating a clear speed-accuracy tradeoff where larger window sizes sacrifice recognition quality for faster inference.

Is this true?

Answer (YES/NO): YES